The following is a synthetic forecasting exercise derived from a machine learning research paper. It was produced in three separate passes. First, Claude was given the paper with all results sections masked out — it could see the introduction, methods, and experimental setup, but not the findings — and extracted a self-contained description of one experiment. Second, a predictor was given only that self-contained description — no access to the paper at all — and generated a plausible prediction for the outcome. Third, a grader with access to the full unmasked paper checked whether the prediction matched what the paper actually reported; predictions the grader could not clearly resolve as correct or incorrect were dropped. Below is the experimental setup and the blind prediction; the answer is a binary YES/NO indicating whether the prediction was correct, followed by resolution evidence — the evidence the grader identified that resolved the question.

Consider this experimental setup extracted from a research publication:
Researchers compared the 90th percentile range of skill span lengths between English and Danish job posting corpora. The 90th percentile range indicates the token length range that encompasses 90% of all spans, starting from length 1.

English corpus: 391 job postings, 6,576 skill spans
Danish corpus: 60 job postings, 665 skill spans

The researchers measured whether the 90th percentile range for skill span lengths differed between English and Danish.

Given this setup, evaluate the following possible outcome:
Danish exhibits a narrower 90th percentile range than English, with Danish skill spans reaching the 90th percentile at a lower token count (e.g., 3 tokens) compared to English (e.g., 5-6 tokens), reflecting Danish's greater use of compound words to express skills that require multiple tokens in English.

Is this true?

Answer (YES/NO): NO